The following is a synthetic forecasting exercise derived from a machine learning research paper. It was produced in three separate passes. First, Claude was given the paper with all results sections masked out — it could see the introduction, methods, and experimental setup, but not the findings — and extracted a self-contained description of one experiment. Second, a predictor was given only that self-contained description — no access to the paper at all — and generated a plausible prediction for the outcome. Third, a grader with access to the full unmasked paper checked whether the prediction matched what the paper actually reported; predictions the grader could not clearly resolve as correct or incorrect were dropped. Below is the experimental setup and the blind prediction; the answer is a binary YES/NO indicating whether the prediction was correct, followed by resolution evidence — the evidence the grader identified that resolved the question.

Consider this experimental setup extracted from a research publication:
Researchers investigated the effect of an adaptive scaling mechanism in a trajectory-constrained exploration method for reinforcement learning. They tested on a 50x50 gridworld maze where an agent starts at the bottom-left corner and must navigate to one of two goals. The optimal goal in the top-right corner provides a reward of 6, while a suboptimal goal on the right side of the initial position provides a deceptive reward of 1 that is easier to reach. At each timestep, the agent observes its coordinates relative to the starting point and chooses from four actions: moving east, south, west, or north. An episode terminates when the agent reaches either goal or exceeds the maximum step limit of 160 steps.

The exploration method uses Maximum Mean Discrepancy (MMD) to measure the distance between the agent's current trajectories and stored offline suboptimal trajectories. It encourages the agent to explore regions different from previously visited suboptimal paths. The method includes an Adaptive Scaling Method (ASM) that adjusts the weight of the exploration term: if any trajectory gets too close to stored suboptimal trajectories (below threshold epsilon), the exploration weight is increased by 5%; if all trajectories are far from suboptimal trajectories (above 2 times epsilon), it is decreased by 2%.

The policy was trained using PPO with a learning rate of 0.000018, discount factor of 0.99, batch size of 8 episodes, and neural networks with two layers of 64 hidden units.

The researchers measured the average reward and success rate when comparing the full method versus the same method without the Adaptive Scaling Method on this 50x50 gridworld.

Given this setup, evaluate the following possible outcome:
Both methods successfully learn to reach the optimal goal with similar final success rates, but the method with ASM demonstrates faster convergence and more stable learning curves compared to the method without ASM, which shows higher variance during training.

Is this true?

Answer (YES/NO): NO